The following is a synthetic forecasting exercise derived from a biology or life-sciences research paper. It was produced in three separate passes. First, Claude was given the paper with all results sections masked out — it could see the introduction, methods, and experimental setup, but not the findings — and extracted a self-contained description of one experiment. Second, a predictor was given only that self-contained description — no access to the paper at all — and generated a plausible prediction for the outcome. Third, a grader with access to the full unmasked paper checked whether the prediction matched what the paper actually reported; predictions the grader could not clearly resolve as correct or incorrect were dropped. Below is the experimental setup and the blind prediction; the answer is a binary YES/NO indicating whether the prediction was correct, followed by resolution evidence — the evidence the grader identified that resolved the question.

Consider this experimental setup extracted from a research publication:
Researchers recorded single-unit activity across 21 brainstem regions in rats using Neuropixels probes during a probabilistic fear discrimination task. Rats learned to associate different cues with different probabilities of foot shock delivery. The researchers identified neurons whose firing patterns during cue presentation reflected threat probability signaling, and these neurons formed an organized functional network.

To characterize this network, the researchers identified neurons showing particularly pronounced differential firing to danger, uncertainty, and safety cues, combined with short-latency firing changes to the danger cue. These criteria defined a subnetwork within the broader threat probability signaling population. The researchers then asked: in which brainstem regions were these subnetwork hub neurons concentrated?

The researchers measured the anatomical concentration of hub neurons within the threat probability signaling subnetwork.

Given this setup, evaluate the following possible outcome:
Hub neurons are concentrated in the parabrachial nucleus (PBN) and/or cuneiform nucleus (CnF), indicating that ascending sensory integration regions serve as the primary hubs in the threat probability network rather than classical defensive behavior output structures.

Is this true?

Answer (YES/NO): NO